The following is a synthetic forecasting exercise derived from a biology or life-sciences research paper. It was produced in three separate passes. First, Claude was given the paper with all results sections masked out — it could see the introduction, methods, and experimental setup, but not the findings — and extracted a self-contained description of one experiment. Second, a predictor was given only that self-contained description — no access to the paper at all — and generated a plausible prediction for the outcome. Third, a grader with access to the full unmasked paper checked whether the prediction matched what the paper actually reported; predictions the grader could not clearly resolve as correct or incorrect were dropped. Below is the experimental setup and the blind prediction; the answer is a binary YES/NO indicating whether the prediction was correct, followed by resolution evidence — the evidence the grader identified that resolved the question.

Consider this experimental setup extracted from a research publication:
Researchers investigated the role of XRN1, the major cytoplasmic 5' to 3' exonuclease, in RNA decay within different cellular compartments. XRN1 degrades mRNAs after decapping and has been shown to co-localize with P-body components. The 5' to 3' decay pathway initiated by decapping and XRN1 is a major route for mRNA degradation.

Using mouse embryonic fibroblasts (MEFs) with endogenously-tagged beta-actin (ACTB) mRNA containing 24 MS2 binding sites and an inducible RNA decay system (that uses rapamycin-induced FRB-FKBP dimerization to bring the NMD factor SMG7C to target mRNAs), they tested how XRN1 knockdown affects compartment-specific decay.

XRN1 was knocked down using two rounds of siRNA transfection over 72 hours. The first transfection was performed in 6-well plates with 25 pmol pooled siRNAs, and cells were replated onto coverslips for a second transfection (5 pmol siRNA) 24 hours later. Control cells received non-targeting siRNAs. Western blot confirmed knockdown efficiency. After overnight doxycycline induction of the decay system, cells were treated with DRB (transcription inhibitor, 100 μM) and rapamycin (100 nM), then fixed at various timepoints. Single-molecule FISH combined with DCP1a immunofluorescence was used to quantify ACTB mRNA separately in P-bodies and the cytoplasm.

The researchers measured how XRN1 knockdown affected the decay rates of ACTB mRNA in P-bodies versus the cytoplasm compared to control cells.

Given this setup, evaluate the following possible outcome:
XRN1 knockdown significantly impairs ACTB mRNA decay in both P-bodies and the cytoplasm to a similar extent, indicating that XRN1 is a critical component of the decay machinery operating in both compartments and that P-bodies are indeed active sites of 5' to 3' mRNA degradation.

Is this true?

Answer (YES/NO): NO